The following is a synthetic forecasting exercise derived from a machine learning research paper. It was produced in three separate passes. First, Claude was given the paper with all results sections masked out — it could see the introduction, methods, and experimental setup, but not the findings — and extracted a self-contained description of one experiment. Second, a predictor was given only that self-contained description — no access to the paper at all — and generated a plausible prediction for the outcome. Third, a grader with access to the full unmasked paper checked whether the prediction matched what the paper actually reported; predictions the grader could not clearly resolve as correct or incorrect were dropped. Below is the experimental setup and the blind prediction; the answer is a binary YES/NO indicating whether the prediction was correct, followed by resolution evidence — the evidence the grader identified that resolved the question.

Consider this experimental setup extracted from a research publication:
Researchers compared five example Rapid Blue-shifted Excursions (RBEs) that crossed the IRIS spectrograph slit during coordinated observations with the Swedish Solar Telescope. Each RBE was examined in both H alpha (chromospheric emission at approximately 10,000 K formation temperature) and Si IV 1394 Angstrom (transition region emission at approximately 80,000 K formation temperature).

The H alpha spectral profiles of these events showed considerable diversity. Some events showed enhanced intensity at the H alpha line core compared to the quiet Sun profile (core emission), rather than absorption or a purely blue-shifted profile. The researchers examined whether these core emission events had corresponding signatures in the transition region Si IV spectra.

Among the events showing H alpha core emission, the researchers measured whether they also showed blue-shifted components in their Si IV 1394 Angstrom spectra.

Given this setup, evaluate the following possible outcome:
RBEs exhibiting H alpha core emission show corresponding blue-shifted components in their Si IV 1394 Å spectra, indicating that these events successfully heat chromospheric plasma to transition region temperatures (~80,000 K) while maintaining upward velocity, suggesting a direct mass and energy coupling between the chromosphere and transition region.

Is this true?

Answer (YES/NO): YES